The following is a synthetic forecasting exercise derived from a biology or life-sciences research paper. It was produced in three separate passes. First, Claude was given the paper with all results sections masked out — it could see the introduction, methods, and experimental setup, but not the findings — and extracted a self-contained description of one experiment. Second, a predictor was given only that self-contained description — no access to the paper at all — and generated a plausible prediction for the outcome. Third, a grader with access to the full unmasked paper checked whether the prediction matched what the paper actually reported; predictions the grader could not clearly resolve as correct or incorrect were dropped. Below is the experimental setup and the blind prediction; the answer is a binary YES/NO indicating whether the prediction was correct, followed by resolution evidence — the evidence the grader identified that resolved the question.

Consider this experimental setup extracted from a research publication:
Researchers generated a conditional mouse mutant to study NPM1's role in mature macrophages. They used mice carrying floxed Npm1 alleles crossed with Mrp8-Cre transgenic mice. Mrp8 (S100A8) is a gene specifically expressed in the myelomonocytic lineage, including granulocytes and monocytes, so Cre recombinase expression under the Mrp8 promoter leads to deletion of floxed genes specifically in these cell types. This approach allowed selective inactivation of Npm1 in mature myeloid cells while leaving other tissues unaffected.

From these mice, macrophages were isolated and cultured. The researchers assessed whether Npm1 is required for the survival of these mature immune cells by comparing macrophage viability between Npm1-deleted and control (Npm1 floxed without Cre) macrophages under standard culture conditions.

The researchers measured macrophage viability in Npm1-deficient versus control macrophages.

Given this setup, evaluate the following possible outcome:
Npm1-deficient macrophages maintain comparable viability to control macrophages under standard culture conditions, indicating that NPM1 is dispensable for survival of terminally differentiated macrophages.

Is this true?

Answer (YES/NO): YES